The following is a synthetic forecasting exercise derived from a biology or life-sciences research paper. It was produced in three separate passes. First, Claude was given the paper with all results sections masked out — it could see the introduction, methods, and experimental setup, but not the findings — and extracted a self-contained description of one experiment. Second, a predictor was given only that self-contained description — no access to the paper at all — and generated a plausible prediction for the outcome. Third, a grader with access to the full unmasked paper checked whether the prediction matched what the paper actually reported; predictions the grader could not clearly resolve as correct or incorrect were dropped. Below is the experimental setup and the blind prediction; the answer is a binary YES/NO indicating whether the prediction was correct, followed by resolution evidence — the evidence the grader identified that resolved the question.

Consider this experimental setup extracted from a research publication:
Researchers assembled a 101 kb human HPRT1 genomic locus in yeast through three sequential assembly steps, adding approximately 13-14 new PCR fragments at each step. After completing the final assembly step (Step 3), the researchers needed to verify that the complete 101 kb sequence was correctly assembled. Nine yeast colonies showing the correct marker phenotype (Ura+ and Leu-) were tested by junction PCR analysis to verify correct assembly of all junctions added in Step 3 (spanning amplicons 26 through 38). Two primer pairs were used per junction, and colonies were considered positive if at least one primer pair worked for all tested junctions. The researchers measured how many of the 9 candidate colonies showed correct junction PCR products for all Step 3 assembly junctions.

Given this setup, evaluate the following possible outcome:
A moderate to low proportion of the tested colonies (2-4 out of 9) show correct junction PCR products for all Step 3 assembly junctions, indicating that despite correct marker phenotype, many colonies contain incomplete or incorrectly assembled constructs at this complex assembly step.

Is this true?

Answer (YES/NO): YES